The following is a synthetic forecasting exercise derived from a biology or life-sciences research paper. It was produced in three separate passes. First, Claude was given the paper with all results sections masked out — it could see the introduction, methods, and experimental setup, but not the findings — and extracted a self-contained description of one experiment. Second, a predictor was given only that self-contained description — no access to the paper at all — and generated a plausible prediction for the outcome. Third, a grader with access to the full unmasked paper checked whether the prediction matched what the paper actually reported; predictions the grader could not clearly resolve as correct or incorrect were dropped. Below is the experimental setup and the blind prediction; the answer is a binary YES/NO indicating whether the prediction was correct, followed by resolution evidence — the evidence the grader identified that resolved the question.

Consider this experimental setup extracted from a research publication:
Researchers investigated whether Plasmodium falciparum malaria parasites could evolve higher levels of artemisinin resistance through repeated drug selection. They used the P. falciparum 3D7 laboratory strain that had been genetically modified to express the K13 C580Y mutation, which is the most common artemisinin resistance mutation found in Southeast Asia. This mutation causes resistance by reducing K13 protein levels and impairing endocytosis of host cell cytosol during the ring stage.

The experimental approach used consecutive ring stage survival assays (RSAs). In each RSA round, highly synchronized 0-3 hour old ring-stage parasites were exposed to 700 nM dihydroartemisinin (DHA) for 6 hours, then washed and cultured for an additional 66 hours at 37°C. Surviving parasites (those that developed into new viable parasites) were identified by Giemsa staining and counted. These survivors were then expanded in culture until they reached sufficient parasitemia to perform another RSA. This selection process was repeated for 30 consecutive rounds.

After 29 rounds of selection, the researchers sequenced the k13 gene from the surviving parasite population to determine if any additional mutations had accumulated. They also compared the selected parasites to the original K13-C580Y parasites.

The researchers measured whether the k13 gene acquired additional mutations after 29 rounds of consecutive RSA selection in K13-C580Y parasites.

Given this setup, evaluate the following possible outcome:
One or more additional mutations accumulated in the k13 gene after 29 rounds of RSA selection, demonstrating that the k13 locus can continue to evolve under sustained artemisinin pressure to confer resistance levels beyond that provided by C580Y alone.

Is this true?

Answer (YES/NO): NO